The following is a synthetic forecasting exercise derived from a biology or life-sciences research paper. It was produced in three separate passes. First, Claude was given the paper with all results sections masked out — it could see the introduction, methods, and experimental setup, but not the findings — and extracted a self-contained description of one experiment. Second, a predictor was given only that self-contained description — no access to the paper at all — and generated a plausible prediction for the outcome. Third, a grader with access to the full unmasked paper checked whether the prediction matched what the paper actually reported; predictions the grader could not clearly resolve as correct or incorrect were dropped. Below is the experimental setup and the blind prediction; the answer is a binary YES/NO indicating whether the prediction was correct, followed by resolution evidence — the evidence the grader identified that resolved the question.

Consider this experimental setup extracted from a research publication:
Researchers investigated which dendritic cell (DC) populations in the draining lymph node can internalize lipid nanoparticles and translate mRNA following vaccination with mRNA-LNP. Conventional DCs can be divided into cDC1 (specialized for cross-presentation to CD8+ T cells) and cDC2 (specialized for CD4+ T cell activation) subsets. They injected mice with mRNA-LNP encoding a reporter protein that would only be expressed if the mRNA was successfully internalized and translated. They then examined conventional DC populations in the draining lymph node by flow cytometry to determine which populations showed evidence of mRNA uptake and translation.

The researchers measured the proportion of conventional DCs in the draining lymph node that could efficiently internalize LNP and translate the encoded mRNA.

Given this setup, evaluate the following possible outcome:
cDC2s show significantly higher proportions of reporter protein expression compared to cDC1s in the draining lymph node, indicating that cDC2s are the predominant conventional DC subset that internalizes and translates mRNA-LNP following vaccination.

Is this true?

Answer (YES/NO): NO